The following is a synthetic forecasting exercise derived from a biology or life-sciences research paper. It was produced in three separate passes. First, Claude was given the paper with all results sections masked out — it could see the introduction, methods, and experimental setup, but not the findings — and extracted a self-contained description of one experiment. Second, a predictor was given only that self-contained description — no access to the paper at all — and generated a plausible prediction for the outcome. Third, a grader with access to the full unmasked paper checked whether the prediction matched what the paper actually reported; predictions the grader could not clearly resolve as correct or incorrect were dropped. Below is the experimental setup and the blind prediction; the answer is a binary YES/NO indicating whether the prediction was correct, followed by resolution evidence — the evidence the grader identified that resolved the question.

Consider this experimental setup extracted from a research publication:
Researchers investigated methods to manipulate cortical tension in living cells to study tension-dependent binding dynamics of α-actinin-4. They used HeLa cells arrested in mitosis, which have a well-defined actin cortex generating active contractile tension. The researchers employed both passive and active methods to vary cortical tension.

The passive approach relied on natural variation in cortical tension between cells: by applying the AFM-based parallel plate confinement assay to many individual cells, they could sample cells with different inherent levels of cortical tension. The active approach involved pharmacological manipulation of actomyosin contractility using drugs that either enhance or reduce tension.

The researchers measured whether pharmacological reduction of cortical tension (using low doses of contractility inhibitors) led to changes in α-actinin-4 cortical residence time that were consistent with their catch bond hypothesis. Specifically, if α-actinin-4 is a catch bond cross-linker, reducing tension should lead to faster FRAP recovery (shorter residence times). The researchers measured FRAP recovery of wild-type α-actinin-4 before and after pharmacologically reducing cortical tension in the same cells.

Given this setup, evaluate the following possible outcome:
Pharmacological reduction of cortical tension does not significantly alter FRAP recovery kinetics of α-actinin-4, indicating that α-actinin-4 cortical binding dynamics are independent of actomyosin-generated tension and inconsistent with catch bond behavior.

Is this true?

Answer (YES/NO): NO